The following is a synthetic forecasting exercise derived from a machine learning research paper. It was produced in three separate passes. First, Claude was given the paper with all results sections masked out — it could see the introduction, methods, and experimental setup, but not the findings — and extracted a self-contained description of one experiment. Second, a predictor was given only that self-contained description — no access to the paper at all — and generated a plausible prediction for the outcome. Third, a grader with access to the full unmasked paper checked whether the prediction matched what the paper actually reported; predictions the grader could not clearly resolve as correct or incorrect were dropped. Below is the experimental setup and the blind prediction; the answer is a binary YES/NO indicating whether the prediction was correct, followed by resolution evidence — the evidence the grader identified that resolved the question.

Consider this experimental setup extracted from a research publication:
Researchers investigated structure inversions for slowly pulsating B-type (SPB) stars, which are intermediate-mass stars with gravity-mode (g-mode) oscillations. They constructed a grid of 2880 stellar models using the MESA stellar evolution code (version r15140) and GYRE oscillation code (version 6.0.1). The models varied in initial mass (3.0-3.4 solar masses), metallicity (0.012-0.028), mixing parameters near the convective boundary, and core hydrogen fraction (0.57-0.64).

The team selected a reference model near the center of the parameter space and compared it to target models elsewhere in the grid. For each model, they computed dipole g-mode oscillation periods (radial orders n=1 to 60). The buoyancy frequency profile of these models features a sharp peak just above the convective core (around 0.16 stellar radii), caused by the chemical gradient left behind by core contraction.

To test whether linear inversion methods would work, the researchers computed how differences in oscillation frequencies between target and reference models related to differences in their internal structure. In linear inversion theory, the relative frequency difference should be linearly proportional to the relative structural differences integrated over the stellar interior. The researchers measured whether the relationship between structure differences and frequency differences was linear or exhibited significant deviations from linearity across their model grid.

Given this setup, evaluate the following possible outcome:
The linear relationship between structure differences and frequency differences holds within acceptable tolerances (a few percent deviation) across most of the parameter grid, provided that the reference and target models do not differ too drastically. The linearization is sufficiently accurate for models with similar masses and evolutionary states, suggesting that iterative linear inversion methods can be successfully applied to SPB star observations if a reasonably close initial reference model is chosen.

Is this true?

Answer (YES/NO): NO